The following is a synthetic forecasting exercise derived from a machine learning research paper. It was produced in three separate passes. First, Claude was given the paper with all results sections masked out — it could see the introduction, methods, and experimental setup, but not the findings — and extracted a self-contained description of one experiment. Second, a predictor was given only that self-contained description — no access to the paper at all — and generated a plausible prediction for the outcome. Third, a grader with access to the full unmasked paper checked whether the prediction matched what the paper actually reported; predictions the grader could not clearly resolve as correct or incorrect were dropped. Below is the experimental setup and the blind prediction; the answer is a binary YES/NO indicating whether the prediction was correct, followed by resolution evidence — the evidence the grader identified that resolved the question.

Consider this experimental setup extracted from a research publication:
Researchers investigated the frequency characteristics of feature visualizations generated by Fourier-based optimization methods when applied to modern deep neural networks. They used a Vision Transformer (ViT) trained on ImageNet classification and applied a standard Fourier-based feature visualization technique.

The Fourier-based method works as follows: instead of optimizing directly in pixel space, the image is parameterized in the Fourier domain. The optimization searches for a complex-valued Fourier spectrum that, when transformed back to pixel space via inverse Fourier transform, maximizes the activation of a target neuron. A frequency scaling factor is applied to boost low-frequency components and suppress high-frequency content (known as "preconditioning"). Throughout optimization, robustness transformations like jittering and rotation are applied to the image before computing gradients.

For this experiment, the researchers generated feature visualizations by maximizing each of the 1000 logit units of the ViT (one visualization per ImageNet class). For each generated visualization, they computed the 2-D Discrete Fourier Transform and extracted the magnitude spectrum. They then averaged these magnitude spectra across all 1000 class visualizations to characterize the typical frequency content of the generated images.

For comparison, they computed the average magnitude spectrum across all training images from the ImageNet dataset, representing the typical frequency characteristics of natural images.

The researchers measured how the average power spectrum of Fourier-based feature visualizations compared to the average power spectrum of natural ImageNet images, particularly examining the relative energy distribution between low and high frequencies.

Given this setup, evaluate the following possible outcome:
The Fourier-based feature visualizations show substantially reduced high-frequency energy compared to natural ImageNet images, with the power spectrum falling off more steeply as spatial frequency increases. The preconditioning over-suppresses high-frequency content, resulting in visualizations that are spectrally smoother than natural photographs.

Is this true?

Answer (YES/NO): NO